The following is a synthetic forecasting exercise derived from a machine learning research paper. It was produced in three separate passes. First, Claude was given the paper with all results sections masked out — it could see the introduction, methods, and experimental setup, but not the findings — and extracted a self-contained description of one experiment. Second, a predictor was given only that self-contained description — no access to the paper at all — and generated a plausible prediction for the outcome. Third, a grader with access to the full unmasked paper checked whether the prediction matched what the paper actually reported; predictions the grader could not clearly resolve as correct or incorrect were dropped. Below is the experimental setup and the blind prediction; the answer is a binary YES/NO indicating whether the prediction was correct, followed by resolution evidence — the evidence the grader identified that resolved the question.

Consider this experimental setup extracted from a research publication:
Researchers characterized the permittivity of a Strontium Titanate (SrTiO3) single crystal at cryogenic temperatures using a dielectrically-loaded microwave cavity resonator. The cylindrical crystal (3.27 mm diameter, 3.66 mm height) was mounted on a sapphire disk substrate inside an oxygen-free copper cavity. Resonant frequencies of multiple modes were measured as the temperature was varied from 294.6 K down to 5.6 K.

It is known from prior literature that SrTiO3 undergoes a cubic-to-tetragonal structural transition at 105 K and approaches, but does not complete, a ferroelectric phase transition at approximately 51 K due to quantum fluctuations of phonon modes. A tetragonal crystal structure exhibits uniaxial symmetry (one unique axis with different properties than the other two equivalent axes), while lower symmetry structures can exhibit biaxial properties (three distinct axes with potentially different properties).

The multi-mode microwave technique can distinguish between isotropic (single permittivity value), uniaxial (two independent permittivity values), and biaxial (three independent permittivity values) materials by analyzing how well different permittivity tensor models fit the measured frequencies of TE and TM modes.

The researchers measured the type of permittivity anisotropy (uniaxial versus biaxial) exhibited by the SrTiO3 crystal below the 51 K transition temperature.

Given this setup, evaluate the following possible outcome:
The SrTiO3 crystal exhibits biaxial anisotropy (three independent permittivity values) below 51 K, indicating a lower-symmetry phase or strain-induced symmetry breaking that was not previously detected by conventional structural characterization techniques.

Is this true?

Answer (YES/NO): NO